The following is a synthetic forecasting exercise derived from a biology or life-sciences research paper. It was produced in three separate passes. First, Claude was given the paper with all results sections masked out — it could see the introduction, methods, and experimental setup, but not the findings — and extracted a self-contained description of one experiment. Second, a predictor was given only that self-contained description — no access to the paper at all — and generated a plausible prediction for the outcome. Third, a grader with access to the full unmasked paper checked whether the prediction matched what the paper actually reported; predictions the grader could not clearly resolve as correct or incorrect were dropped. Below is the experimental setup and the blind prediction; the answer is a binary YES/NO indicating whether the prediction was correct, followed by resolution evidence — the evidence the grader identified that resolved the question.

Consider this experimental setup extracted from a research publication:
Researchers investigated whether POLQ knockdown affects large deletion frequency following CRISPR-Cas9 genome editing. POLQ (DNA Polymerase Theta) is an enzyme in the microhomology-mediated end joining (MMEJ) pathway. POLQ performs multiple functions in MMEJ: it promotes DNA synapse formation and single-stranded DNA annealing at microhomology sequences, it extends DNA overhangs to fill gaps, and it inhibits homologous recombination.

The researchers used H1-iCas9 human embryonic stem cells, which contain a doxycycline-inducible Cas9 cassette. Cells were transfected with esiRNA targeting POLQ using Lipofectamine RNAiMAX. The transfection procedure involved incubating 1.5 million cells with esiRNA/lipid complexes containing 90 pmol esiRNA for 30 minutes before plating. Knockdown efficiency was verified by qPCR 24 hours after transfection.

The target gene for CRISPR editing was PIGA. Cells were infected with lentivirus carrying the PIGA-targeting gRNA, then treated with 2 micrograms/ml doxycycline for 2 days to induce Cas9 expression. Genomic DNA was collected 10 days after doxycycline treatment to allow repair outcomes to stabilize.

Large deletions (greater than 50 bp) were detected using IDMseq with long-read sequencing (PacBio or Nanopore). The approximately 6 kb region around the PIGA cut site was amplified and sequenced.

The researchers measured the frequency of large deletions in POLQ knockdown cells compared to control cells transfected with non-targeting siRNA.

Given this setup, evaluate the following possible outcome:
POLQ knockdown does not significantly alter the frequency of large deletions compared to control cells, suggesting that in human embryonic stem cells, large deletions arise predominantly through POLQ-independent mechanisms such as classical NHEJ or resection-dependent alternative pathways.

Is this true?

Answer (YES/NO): NO